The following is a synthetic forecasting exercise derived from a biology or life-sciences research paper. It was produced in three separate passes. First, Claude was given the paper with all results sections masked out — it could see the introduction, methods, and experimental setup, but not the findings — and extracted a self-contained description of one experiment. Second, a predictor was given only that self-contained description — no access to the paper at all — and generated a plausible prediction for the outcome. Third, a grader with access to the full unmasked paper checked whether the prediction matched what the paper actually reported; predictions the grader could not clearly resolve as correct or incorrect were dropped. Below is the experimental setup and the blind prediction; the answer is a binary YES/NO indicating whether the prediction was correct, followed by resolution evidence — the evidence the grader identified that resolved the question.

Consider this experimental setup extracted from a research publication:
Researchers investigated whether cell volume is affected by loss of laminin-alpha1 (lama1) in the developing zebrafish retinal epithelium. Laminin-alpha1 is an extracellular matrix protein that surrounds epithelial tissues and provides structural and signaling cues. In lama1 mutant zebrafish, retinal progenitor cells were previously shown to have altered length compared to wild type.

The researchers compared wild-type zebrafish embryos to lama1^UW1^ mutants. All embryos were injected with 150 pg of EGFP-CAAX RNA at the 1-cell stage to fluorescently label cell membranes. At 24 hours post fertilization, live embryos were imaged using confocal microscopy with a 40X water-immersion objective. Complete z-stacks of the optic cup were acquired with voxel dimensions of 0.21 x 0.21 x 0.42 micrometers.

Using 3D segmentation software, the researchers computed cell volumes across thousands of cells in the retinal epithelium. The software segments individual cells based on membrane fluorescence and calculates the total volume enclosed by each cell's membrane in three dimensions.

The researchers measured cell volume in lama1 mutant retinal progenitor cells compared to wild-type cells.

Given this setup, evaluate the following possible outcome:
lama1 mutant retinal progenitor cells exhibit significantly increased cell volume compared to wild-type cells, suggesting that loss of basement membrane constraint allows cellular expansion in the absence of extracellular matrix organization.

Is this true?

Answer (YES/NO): NO